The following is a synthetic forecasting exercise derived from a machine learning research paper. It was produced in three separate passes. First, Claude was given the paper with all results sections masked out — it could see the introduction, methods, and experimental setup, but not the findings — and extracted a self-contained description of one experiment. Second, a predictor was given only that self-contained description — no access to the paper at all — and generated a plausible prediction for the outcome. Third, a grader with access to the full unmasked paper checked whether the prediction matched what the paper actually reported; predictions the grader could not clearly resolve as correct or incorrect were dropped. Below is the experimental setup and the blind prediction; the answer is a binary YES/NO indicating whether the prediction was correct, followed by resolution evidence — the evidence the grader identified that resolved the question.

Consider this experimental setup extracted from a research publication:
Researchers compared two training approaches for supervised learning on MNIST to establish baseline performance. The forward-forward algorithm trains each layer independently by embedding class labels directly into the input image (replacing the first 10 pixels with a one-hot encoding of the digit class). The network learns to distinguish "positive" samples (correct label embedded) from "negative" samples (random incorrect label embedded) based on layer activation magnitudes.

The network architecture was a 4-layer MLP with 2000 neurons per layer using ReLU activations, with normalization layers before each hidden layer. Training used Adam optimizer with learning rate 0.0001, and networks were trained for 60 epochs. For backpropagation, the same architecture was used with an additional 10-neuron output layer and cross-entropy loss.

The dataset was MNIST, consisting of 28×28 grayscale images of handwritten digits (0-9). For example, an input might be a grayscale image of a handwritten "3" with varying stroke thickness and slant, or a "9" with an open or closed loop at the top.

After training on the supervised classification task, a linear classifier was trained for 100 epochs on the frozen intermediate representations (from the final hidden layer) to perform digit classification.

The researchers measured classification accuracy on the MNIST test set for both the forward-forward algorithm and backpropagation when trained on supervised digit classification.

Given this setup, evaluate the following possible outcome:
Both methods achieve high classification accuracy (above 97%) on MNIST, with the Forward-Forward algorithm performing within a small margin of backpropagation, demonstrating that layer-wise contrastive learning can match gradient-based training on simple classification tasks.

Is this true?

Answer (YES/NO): YES